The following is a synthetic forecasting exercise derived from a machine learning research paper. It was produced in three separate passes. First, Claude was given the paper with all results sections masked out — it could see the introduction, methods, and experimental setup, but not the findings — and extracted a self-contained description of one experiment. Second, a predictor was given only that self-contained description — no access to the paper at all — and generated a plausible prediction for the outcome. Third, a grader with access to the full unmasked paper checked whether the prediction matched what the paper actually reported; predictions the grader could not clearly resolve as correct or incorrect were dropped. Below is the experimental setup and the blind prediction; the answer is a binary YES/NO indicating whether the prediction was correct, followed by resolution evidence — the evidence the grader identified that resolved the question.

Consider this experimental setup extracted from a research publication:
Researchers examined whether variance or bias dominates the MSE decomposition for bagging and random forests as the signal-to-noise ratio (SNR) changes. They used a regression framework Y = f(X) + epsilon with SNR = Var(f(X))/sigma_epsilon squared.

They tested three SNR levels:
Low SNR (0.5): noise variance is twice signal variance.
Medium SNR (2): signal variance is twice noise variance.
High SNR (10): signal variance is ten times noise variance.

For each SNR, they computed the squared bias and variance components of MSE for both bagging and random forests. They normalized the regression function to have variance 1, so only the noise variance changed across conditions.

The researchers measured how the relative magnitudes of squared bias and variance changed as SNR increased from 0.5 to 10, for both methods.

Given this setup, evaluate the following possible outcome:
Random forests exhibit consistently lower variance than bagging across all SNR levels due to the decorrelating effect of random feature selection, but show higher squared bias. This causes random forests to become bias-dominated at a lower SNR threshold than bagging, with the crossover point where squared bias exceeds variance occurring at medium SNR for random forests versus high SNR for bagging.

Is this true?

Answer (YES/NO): NO